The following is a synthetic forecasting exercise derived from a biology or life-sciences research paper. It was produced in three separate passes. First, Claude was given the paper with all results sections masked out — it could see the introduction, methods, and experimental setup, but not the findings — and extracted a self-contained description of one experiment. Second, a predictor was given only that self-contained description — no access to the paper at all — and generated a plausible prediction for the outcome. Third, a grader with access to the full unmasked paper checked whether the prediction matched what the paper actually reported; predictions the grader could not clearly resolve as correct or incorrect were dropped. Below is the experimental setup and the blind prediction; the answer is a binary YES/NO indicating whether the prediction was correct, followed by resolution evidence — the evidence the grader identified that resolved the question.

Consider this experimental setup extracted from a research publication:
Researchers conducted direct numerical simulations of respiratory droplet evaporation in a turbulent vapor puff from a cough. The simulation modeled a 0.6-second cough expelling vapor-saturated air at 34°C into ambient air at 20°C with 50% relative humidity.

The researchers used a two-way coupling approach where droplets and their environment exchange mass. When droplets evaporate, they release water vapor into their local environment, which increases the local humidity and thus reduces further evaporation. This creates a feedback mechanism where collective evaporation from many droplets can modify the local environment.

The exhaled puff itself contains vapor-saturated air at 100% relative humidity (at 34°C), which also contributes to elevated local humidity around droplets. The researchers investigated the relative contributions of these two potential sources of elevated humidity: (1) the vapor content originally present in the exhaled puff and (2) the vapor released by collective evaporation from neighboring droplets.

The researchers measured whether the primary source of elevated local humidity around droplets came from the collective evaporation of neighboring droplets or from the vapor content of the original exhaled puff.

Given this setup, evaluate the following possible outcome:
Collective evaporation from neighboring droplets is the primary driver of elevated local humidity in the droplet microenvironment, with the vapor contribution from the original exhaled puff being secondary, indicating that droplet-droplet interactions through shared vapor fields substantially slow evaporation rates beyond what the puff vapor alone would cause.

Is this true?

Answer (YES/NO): NO